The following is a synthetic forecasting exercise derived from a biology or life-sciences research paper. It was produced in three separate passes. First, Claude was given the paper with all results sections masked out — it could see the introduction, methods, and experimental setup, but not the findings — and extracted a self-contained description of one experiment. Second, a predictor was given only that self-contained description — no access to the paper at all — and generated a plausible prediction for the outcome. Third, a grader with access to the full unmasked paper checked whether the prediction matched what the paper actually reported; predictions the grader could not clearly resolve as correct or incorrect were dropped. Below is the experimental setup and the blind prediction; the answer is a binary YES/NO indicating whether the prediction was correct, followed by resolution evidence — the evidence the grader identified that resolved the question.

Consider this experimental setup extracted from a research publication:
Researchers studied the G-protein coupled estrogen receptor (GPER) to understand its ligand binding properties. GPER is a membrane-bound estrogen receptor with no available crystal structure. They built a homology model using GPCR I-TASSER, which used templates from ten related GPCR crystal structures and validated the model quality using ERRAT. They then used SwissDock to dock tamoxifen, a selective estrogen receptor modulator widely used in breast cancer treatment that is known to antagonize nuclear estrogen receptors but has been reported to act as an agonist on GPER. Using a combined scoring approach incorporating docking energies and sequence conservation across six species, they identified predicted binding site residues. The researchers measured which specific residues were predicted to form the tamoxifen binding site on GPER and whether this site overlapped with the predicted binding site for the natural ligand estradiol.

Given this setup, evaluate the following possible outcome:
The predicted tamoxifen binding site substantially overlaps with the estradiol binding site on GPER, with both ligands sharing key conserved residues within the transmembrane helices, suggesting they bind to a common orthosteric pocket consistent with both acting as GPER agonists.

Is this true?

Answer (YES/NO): YES